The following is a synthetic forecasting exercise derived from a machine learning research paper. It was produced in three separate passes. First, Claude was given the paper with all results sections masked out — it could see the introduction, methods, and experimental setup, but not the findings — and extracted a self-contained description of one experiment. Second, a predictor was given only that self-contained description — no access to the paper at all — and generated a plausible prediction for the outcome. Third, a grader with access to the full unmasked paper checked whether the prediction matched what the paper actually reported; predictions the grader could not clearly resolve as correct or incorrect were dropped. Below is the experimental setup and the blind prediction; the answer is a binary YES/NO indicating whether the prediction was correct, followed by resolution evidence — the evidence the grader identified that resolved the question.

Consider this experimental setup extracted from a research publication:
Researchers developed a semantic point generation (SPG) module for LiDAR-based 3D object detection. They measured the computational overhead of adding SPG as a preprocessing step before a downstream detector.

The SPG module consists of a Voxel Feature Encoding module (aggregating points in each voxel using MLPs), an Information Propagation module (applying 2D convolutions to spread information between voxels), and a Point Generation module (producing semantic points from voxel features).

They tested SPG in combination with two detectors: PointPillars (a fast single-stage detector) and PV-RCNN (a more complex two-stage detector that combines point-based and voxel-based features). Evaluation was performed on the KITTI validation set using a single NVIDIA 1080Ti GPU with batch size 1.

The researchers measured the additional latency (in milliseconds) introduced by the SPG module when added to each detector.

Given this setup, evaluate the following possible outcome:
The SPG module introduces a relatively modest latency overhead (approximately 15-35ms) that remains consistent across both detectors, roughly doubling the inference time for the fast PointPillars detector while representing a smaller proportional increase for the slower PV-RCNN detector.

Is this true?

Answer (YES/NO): NO